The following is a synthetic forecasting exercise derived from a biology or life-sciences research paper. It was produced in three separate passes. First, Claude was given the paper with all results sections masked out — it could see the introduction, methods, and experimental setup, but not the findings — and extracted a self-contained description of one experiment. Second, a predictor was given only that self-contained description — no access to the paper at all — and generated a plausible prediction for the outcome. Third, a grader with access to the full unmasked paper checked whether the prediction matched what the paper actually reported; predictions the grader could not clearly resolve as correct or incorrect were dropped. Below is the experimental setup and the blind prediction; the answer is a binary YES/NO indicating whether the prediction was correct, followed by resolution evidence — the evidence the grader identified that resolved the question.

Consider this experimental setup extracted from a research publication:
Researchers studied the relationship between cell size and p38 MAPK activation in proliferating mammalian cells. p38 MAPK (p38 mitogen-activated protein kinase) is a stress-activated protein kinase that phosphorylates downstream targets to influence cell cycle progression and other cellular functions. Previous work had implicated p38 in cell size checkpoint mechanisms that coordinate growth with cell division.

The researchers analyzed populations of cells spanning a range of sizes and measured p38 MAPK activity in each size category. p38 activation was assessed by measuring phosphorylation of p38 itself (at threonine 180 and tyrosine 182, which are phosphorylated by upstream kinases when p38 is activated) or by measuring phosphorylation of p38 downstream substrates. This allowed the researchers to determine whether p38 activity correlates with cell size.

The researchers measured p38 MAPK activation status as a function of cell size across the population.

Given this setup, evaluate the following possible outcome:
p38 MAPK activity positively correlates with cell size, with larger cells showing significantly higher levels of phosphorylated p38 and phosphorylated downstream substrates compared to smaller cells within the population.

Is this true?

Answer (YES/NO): NO